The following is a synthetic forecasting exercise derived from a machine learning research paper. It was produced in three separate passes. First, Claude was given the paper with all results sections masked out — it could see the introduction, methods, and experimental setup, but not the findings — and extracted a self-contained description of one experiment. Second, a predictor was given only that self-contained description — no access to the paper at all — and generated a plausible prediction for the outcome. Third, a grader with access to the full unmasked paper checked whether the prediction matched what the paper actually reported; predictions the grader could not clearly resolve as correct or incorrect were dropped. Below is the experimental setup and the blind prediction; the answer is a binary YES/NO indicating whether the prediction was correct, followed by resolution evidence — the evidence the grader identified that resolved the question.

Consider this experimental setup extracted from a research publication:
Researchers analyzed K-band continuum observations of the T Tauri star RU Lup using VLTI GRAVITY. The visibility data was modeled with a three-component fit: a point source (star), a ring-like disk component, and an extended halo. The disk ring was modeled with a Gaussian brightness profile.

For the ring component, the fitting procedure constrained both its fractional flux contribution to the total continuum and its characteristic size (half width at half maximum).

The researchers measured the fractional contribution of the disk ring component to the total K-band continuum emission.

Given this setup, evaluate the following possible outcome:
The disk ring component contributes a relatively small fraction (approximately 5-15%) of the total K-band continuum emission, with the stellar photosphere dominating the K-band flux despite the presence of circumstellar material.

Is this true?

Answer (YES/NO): NO